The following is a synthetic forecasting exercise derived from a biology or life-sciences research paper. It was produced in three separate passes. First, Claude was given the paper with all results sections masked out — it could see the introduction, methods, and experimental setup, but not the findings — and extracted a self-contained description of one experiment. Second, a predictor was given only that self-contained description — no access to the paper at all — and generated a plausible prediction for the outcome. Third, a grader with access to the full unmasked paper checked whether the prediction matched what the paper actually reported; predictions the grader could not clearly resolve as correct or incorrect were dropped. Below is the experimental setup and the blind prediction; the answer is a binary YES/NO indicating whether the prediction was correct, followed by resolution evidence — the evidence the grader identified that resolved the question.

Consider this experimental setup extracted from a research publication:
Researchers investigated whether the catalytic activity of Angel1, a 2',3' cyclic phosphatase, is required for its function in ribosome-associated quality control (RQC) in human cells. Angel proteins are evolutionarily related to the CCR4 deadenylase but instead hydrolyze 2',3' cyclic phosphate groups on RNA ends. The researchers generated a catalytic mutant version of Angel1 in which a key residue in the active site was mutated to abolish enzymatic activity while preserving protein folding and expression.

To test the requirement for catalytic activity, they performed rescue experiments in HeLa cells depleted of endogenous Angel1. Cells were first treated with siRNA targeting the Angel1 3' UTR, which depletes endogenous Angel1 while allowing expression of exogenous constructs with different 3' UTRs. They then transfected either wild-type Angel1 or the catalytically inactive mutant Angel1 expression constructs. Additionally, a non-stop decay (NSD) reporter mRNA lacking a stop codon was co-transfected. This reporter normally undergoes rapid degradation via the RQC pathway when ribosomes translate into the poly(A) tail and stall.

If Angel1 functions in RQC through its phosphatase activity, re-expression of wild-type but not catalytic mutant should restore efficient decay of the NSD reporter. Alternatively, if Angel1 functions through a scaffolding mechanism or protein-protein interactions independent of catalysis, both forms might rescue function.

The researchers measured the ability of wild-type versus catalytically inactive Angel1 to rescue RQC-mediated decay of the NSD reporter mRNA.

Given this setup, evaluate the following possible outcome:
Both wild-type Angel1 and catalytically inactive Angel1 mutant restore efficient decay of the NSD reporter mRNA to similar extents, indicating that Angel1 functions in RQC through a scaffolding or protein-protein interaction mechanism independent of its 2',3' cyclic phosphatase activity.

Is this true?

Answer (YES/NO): NO